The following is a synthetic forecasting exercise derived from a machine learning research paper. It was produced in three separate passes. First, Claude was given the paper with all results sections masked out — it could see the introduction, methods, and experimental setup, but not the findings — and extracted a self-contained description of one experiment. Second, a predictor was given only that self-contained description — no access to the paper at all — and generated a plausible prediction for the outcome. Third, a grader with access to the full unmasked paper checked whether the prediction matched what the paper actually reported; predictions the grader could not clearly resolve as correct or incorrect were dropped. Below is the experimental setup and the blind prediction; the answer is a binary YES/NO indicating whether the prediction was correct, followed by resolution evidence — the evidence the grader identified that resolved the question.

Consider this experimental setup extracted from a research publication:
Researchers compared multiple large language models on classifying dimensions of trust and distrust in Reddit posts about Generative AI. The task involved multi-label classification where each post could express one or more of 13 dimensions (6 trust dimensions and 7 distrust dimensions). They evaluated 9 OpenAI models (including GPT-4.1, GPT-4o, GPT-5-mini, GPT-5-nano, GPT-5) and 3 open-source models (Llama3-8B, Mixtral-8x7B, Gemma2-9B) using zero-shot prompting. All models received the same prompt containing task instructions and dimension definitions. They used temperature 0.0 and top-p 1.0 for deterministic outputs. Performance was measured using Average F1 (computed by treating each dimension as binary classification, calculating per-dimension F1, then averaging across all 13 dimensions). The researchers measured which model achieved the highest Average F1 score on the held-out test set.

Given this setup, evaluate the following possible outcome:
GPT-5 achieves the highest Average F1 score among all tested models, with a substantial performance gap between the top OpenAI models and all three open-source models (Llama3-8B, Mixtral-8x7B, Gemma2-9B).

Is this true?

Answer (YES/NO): NO